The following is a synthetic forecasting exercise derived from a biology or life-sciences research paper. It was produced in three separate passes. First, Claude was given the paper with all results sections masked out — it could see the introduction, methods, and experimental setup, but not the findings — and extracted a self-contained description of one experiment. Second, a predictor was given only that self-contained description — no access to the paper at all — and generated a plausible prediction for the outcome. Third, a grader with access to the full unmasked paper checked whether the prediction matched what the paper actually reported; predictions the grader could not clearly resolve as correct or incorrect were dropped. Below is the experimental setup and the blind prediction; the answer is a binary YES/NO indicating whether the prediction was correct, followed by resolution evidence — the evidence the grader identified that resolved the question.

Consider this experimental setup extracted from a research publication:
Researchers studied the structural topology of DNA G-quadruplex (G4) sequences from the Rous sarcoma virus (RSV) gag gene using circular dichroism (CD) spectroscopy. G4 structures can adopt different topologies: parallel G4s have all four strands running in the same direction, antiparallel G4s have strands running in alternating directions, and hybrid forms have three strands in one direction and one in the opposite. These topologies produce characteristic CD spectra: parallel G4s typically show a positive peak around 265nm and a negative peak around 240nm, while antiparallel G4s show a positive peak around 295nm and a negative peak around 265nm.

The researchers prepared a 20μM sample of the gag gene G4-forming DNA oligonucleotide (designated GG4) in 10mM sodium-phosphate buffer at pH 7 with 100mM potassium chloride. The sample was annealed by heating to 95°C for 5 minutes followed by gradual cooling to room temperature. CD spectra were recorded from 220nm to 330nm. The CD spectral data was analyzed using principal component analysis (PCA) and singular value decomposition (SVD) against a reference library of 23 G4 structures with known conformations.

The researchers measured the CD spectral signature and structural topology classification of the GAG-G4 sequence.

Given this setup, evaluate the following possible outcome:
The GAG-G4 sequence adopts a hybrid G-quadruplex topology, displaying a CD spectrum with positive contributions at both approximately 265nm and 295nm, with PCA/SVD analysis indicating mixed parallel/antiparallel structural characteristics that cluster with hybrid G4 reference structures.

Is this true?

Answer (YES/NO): NO